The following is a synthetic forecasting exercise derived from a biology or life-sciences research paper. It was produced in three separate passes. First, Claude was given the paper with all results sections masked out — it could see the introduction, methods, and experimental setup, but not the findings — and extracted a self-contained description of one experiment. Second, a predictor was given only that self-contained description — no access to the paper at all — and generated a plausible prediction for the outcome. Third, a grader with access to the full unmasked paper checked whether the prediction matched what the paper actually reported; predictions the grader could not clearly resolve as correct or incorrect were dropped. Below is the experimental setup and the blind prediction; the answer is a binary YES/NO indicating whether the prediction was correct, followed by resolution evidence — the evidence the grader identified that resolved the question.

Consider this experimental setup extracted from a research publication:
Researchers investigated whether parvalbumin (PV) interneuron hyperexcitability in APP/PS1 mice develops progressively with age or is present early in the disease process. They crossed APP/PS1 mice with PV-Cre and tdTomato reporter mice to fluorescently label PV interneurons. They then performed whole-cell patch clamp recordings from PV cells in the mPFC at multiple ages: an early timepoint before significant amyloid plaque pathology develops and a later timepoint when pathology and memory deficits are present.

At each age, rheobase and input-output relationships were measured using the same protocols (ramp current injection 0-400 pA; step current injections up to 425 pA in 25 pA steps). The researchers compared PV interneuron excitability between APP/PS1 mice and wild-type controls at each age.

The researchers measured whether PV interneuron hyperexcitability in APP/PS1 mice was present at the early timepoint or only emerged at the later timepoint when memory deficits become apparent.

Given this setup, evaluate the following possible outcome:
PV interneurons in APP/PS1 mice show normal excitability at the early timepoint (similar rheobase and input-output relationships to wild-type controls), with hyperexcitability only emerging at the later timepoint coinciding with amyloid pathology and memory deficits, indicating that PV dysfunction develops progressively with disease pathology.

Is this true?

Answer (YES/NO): YES